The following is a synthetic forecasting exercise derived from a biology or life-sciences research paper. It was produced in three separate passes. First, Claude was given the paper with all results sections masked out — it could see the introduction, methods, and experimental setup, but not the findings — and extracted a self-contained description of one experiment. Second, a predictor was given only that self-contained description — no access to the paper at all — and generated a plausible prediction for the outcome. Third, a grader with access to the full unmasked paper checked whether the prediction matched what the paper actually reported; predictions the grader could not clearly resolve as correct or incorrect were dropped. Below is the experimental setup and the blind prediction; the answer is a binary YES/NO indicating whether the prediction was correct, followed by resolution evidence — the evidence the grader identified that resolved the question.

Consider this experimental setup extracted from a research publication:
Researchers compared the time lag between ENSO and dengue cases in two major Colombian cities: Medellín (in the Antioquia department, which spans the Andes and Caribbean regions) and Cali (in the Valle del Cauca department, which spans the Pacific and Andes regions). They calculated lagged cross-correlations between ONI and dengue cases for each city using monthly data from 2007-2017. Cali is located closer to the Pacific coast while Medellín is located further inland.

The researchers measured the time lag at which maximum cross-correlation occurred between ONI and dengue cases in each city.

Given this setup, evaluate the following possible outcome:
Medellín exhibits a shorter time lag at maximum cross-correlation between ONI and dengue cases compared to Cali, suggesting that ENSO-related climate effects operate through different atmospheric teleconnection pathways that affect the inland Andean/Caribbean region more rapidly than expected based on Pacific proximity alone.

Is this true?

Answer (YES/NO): NO